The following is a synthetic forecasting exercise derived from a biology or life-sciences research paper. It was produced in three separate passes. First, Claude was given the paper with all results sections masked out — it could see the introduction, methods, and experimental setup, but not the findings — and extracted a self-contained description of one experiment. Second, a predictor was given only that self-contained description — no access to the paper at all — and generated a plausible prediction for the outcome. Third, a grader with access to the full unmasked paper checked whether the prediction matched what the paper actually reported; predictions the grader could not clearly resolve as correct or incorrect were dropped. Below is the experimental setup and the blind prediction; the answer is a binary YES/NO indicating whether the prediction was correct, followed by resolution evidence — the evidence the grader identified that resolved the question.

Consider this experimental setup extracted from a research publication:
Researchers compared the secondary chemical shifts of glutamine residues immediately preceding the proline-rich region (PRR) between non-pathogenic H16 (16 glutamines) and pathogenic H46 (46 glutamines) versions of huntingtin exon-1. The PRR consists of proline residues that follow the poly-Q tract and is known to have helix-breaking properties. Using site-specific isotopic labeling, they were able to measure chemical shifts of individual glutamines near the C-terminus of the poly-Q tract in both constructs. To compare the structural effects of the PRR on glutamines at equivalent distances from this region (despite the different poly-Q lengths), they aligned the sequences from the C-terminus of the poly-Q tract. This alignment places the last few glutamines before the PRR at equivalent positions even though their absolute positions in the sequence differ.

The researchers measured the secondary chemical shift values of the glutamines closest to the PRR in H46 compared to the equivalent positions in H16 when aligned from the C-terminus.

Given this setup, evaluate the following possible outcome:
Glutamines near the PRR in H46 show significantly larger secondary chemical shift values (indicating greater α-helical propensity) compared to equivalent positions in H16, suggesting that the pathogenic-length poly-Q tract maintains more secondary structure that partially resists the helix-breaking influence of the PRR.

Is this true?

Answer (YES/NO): NO